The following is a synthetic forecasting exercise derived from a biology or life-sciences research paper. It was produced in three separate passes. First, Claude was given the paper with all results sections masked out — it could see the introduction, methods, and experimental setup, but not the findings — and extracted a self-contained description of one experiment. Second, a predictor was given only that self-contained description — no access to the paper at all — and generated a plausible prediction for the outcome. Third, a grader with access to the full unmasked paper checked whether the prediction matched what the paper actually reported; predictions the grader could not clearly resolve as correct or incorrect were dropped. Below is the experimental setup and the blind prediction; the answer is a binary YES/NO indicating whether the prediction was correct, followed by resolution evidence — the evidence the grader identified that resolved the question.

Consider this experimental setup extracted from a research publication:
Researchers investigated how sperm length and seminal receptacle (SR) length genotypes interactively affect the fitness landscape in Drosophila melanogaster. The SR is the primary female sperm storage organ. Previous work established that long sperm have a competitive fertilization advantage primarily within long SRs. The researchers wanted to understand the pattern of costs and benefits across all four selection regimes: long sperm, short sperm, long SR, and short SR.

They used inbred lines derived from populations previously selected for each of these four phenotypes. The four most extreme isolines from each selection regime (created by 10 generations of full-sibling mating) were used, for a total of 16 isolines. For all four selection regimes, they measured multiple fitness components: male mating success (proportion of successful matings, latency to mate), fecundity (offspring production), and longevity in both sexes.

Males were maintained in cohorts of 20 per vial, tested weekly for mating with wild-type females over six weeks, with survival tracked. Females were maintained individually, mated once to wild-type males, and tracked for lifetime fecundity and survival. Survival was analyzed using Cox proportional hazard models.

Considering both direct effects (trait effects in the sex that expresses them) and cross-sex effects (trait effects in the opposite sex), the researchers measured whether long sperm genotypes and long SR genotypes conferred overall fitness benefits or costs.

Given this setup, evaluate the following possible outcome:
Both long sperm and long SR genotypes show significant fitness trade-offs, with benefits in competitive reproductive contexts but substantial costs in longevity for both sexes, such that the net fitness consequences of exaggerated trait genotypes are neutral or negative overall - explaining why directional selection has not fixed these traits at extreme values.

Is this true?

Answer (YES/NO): NO